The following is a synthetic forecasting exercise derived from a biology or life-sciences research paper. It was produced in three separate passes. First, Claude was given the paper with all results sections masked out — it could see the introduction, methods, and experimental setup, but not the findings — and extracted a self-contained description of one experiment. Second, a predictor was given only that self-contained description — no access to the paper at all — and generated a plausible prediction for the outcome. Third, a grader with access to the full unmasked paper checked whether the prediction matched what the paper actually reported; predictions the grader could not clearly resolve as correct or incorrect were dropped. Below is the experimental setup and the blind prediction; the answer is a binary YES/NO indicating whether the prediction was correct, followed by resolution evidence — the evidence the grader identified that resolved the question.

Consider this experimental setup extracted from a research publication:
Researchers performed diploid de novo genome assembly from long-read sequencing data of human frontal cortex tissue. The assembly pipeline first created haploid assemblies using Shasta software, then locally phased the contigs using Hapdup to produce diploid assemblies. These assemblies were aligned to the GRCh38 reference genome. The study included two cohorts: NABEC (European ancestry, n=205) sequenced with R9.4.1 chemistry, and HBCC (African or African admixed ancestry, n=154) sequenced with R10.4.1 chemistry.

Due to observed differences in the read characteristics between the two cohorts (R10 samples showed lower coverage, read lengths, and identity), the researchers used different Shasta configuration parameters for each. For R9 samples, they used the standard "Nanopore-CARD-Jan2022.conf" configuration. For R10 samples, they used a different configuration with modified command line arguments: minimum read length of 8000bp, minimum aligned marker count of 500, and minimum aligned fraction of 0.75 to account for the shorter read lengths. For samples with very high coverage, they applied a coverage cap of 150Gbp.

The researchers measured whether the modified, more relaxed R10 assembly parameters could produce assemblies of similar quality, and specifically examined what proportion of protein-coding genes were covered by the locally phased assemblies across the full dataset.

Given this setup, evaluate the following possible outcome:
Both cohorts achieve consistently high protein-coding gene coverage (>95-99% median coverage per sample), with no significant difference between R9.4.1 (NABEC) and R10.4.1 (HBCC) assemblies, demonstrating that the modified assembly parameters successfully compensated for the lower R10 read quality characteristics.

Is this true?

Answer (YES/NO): YES